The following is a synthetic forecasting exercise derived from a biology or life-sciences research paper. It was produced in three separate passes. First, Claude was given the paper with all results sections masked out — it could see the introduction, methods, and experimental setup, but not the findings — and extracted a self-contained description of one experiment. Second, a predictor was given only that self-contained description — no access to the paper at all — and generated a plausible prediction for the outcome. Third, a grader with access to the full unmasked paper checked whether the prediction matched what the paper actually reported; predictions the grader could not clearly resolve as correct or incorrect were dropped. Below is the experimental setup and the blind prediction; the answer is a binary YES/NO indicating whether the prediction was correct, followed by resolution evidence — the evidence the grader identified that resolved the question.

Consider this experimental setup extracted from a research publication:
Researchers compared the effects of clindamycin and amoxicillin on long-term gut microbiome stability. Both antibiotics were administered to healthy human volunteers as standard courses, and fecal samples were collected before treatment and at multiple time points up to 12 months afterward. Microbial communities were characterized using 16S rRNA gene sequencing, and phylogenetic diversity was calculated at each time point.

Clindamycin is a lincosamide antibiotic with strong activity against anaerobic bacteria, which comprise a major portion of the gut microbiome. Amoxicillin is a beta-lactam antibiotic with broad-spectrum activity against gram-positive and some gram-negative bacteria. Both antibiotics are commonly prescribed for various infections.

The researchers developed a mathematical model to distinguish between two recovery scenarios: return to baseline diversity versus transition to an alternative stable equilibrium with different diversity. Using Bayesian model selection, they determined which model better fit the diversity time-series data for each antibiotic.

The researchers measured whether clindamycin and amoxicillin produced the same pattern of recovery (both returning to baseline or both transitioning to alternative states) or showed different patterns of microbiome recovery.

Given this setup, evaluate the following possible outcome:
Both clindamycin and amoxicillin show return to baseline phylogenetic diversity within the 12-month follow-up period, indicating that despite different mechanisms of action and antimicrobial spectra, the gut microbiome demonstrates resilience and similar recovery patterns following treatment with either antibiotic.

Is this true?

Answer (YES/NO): NO